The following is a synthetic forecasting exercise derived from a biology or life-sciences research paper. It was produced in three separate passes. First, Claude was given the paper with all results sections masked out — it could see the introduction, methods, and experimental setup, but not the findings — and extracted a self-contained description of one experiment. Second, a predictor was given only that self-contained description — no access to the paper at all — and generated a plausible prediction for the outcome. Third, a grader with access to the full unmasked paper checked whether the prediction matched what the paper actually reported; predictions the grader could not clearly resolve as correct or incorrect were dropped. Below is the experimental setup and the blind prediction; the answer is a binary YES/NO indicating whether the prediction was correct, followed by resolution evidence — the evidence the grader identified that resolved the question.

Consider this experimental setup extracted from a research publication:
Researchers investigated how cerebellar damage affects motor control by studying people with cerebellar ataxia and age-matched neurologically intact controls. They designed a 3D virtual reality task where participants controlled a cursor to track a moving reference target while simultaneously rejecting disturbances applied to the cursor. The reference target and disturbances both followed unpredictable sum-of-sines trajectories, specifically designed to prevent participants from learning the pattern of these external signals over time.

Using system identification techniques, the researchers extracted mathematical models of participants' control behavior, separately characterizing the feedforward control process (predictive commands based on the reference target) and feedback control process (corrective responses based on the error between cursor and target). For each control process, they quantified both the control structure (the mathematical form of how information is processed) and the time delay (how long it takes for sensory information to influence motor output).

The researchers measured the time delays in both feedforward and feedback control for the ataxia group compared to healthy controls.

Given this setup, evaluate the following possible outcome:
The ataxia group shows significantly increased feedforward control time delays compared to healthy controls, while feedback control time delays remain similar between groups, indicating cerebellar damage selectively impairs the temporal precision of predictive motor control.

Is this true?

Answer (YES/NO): NO